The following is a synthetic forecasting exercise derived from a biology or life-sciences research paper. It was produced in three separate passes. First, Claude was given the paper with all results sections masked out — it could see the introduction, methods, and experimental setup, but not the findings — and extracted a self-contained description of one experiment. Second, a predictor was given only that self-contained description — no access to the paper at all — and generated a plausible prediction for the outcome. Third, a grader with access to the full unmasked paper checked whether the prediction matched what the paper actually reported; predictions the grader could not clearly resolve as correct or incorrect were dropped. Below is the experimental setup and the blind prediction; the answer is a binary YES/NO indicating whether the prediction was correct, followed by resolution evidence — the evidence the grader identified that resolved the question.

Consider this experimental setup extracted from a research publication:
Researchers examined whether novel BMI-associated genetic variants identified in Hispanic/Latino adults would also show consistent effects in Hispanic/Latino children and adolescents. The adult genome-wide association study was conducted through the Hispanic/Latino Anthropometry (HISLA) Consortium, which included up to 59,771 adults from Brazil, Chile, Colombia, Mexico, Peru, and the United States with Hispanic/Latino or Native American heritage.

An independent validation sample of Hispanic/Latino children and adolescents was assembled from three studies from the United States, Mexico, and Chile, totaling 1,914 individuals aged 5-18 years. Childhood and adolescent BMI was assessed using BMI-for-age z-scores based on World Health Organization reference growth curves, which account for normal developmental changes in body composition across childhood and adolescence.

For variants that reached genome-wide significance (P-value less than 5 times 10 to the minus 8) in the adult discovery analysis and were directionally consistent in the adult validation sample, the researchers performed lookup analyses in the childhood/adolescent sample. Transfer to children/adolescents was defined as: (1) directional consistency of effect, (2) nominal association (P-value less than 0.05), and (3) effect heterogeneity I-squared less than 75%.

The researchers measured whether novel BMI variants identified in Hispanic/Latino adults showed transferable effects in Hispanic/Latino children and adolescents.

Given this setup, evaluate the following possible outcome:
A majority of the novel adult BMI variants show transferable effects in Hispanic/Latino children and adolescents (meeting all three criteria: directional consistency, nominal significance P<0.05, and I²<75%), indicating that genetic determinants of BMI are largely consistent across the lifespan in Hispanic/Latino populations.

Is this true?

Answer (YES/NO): NO